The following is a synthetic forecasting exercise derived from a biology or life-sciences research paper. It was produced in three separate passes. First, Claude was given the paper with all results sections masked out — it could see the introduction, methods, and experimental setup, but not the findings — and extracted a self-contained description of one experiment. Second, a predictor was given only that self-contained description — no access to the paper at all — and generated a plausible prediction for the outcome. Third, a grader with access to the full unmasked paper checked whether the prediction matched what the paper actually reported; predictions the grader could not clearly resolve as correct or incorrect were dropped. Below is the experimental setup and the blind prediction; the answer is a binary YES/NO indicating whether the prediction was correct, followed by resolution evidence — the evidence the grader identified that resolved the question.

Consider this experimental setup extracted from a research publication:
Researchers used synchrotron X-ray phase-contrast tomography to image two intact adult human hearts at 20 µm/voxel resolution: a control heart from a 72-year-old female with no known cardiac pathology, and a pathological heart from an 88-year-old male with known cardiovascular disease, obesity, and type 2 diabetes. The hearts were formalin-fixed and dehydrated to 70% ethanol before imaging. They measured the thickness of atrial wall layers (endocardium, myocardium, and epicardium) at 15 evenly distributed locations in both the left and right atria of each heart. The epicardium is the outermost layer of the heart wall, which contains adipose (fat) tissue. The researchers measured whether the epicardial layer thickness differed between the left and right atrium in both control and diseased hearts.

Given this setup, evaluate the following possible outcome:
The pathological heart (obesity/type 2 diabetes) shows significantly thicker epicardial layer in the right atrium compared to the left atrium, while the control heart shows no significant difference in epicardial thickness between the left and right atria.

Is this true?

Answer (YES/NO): NO